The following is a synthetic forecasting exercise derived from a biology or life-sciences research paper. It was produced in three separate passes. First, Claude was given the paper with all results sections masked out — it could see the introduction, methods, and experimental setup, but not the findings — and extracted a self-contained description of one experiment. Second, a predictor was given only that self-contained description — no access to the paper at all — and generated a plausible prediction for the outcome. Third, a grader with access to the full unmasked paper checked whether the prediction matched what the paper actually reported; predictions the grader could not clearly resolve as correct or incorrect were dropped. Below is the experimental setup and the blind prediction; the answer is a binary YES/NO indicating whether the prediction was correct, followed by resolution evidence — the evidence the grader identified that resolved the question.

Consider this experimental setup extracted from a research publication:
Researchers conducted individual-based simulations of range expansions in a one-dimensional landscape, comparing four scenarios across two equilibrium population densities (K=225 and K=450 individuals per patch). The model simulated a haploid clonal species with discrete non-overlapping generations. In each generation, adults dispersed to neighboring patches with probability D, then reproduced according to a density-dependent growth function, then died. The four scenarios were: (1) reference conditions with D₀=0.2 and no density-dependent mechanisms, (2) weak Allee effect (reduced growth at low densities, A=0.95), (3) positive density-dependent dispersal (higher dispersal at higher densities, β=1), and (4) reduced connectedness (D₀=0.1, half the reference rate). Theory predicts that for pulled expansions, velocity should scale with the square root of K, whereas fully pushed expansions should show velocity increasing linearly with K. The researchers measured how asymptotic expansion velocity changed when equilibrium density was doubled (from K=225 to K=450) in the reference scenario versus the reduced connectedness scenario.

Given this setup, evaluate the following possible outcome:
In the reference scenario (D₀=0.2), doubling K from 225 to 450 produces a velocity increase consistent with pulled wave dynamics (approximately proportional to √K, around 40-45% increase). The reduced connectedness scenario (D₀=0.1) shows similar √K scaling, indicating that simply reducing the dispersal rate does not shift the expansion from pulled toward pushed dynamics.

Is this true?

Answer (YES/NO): NO